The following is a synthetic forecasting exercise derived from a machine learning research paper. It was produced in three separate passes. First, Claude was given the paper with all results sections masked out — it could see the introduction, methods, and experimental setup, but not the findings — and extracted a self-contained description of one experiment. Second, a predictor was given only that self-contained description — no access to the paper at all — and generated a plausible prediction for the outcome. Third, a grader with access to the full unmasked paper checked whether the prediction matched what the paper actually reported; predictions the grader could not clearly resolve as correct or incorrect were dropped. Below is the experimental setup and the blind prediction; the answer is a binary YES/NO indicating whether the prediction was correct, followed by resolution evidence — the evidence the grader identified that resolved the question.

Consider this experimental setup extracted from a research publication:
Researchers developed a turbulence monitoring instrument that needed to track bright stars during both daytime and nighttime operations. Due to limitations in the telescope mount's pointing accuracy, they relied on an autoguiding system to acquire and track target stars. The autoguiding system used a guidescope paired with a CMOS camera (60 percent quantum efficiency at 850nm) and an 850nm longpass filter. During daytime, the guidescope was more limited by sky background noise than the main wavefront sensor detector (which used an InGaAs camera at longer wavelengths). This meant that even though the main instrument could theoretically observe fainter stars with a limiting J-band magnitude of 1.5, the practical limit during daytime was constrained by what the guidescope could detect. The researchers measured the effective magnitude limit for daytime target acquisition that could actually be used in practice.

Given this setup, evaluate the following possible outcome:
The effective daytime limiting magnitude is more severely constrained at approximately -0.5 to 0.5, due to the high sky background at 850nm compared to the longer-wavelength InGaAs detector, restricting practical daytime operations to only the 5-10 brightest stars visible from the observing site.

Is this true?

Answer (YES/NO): NO